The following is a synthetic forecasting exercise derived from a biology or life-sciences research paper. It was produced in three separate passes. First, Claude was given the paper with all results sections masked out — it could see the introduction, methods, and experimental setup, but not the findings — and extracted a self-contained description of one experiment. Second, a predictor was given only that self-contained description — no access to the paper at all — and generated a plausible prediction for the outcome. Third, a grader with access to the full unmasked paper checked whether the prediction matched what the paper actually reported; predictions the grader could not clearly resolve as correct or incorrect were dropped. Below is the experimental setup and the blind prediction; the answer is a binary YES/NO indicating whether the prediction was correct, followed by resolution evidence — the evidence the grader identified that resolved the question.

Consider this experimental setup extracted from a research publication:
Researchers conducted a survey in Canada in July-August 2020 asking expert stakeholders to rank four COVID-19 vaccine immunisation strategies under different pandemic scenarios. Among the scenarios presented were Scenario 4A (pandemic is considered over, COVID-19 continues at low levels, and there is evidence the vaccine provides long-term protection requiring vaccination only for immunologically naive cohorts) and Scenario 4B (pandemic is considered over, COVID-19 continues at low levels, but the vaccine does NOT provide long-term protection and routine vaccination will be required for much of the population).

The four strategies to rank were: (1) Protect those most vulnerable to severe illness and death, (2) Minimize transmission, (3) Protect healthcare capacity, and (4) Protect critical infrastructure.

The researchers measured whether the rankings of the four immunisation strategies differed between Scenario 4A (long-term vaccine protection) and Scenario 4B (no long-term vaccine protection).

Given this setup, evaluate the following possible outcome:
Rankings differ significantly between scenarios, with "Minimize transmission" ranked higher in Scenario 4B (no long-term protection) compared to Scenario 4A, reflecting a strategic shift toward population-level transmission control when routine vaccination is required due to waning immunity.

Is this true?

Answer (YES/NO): NO